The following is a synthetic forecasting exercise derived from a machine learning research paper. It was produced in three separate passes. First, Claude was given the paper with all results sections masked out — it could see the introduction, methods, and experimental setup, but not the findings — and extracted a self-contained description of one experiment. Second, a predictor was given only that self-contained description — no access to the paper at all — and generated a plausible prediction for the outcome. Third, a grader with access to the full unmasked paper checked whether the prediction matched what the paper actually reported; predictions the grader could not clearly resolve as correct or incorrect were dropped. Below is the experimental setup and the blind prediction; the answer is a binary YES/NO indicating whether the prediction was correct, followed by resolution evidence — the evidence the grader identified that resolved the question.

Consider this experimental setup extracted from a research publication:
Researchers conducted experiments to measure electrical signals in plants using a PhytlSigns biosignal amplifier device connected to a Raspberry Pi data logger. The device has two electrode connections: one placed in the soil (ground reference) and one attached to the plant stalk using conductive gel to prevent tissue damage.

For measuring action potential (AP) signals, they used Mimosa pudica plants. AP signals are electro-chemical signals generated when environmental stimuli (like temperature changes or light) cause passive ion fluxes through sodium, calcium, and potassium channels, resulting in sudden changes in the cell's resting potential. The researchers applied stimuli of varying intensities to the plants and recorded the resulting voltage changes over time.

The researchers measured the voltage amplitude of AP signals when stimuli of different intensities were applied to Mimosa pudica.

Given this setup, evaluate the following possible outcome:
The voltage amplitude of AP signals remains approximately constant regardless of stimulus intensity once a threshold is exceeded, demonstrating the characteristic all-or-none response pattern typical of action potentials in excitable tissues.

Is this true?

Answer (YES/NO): NO